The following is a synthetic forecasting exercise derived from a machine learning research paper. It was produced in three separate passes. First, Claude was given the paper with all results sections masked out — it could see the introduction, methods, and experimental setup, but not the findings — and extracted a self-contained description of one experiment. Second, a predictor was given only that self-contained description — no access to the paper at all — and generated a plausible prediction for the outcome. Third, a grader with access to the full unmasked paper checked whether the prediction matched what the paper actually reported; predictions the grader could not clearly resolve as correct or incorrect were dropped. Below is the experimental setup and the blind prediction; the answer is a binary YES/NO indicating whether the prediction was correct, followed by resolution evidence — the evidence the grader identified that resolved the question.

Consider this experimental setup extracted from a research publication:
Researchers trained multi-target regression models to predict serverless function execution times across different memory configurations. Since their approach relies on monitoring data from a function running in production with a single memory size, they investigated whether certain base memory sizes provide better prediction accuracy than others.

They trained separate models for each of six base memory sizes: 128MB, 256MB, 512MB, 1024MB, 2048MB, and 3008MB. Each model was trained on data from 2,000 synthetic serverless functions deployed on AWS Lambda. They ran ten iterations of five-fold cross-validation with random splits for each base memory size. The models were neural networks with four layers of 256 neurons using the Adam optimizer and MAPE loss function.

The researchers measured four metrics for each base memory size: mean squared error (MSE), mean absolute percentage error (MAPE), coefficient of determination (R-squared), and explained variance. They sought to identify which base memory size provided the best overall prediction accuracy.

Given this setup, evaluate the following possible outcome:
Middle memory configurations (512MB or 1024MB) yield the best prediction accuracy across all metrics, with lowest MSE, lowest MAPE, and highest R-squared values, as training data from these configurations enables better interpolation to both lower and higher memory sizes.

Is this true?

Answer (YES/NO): NO